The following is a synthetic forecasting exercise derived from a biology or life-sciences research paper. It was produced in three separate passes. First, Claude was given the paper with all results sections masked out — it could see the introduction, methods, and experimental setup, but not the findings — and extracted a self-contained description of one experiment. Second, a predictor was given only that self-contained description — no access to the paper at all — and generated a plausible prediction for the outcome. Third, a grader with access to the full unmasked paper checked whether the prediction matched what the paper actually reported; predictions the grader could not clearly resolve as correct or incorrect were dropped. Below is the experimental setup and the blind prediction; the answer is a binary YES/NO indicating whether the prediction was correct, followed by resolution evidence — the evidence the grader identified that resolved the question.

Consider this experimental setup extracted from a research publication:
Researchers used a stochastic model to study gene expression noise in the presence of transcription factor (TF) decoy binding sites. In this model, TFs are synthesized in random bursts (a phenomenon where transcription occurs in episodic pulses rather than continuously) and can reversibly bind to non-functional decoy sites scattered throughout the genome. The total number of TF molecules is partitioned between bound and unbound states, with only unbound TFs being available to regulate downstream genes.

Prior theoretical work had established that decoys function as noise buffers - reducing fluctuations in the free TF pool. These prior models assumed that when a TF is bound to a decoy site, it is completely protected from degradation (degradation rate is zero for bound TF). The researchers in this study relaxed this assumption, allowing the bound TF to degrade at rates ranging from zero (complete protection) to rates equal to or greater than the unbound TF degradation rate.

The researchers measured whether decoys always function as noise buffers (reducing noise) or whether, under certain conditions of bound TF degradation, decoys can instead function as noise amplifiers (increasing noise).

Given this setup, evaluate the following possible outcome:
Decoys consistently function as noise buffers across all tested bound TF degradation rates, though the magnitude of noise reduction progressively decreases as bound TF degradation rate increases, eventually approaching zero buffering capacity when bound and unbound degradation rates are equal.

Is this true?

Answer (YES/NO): NO